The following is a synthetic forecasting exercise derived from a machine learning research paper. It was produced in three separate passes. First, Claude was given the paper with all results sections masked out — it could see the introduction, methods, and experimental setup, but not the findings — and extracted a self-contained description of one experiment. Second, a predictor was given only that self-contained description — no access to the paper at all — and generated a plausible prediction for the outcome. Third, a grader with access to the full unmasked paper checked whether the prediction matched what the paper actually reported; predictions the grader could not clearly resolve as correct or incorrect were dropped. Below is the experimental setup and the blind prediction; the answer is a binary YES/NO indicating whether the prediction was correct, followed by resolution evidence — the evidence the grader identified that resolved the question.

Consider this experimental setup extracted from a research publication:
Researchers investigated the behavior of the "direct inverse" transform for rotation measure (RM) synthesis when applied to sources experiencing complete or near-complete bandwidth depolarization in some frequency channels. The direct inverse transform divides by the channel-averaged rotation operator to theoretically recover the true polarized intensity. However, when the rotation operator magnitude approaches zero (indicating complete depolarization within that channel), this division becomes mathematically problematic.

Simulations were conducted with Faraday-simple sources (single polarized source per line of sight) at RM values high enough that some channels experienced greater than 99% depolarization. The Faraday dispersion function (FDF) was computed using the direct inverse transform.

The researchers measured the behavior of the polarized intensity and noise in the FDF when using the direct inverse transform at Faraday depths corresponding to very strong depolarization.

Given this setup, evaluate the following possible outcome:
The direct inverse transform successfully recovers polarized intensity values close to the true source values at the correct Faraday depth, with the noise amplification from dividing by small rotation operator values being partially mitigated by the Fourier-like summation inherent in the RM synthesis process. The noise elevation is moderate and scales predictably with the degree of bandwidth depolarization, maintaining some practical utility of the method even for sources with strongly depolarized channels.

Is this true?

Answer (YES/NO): NO